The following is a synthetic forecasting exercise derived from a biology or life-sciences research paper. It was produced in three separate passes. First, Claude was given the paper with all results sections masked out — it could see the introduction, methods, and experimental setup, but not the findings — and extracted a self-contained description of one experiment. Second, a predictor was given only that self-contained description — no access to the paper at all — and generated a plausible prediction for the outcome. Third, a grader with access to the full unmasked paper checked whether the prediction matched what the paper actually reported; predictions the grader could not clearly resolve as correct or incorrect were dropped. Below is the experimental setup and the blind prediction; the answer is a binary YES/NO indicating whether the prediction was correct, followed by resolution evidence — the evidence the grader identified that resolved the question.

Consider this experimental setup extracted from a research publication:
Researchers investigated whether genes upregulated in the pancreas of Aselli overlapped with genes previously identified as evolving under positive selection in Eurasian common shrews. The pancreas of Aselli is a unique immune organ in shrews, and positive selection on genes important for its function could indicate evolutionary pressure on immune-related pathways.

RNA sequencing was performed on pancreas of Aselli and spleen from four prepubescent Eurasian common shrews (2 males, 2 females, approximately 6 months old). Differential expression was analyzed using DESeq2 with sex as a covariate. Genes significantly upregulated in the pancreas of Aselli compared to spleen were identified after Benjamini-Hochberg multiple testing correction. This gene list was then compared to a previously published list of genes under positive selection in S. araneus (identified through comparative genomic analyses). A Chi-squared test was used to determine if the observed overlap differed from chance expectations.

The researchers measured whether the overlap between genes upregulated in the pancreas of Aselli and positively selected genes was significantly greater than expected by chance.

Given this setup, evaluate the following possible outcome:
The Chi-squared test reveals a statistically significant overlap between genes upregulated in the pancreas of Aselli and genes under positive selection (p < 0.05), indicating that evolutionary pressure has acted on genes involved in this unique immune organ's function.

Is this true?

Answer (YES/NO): NO